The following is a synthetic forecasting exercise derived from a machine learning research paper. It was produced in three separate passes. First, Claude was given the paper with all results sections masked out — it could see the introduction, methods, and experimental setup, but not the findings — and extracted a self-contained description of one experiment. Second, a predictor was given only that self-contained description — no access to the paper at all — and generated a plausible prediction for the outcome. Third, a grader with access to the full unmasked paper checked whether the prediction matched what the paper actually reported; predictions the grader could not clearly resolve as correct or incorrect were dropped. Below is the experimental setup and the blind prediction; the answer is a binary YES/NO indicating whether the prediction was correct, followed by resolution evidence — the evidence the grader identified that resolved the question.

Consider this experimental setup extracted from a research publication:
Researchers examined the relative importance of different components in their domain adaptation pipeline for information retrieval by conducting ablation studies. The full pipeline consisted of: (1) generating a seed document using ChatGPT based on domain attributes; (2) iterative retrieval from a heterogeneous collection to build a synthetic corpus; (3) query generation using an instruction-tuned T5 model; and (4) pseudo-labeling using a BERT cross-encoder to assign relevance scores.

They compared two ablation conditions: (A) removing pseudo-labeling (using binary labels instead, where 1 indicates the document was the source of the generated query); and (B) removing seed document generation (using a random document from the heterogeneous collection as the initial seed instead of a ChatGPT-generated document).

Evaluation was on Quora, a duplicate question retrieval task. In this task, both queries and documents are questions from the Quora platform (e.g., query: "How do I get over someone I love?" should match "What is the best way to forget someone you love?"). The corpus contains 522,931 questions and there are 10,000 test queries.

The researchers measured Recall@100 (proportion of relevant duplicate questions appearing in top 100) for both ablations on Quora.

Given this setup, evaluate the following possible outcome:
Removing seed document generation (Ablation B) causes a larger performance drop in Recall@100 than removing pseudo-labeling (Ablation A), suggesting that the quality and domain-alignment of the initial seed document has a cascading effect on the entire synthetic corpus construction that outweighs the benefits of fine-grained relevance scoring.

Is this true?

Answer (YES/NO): YES